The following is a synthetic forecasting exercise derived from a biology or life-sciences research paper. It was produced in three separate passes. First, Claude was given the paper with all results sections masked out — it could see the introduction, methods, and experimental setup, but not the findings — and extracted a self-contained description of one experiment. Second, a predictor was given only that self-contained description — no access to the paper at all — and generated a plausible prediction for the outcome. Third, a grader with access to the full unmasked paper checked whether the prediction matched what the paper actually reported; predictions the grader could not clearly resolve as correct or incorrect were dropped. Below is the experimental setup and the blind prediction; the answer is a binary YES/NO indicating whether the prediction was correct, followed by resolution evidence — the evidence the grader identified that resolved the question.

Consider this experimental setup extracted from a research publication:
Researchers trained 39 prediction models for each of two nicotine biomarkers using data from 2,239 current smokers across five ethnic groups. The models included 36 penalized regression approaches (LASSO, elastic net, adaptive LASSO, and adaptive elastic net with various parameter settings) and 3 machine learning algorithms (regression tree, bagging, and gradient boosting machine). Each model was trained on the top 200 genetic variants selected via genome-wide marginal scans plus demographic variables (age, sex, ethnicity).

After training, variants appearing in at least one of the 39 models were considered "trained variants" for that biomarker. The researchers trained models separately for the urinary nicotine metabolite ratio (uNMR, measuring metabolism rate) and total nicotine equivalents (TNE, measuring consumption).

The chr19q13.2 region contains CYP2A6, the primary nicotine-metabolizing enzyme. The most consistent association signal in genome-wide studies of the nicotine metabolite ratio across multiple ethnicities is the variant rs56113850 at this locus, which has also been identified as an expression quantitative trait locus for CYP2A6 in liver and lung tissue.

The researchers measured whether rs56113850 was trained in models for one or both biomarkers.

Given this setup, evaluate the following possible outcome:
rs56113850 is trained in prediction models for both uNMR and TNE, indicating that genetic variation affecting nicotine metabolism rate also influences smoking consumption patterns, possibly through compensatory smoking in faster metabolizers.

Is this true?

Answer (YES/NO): YES